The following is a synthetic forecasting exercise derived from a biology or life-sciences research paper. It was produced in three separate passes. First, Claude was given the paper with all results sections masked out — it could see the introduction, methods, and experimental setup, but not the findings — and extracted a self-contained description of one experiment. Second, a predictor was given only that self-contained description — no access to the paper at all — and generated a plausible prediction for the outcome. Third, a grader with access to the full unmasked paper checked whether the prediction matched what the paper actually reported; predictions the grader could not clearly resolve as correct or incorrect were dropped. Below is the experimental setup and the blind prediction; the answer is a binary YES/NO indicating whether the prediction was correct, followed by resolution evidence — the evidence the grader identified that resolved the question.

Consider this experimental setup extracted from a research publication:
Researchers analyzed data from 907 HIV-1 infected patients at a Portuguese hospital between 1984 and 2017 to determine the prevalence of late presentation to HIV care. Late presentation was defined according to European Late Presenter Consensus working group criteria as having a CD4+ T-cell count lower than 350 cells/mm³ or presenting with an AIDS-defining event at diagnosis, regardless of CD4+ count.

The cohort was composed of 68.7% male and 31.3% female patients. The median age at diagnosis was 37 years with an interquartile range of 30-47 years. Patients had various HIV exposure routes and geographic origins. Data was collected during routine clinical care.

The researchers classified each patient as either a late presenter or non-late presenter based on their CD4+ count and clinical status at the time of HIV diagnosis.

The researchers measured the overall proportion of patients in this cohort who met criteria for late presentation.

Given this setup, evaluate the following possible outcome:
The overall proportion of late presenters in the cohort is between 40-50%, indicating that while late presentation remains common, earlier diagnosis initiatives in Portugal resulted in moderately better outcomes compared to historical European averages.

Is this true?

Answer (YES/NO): NO